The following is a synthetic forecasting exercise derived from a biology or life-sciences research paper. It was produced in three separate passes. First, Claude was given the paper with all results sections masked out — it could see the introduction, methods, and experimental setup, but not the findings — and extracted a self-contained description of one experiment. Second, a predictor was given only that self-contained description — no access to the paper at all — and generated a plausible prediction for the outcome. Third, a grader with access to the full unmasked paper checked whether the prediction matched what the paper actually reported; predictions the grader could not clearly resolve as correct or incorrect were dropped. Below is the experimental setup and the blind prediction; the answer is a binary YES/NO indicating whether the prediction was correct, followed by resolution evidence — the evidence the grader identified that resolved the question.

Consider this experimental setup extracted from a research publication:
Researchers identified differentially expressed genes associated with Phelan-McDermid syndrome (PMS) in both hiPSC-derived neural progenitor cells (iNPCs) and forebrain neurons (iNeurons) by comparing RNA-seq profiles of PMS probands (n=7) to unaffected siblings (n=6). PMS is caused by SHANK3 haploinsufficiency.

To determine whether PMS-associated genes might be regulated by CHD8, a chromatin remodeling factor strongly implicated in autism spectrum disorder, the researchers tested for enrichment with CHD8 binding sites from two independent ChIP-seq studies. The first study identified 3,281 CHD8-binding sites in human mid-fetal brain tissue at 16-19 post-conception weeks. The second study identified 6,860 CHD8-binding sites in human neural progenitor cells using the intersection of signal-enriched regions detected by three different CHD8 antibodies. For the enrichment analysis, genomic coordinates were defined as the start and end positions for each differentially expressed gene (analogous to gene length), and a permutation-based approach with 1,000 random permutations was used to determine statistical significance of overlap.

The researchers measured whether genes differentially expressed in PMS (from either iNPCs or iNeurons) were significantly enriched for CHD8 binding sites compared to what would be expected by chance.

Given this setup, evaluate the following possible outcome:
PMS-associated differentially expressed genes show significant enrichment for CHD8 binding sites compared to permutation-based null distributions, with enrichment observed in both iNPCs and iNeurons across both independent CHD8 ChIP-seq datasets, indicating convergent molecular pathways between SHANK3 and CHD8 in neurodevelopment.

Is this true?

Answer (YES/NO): NO